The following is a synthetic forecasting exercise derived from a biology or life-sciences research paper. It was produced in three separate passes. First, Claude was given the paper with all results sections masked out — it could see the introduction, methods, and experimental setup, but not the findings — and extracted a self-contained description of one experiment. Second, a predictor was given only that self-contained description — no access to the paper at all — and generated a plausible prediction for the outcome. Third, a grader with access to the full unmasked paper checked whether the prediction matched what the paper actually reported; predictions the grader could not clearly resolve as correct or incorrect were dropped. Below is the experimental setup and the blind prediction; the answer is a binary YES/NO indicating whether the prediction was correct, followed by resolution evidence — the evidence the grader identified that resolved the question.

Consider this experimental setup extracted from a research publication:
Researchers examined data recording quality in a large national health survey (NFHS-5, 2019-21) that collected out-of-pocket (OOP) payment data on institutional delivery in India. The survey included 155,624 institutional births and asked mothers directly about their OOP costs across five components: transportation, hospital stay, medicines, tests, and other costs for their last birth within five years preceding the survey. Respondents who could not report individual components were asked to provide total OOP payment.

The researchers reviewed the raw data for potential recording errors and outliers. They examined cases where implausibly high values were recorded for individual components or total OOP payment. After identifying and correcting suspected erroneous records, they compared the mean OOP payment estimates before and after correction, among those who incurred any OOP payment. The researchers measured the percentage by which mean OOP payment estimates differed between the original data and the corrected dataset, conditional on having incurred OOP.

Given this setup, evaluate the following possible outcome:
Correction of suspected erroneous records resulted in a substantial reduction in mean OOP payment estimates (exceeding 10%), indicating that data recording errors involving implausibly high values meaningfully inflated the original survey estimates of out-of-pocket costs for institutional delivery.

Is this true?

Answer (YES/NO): YES